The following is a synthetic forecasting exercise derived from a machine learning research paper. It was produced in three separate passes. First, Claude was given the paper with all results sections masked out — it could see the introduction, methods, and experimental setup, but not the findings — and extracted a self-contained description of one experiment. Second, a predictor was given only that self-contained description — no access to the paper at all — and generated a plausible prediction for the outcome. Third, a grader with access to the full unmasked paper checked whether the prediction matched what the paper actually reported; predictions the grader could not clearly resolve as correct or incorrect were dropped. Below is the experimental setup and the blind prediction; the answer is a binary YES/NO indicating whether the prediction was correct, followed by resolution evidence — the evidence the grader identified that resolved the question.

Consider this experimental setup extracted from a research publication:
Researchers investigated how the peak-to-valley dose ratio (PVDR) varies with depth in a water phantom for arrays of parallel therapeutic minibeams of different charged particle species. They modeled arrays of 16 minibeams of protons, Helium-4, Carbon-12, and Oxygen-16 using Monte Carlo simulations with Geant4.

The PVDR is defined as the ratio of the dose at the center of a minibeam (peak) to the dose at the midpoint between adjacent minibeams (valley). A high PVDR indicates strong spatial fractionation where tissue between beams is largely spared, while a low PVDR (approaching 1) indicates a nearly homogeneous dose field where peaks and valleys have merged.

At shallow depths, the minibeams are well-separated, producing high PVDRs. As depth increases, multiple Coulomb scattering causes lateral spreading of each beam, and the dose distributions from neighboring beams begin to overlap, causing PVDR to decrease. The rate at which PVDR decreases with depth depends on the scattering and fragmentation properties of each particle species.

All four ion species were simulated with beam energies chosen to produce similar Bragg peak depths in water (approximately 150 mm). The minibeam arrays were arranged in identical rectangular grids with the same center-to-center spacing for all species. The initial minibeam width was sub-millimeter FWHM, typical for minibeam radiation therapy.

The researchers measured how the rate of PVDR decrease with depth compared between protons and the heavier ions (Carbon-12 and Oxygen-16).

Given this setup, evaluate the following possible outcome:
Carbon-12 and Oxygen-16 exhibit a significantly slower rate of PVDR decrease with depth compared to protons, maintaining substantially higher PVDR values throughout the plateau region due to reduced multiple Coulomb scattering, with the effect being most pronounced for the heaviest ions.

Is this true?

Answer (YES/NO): YES